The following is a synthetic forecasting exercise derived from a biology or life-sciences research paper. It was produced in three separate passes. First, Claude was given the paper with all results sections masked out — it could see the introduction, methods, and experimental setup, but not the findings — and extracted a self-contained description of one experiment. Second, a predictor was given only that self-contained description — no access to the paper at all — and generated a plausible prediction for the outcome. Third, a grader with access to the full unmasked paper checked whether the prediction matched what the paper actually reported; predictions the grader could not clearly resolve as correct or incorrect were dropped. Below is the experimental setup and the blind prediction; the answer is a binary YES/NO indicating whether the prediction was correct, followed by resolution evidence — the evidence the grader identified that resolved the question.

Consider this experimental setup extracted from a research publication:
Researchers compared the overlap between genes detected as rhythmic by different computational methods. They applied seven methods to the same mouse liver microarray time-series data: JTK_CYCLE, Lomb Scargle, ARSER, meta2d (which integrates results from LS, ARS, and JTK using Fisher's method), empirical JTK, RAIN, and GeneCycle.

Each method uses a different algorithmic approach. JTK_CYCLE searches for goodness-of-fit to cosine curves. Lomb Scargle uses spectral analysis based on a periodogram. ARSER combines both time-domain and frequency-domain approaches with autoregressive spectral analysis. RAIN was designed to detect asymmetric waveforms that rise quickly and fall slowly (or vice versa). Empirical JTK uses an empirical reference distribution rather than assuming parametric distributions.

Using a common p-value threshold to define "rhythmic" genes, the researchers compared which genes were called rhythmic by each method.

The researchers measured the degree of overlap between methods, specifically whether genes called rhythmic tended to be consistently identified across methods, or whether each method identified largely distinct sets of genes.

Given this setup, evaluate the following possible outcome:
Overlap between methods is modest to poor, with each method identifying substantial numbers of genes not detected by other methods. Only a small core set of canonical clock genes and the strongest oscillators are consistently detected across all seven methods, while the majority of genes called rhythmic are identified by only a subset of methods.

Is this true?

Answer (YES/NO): NO